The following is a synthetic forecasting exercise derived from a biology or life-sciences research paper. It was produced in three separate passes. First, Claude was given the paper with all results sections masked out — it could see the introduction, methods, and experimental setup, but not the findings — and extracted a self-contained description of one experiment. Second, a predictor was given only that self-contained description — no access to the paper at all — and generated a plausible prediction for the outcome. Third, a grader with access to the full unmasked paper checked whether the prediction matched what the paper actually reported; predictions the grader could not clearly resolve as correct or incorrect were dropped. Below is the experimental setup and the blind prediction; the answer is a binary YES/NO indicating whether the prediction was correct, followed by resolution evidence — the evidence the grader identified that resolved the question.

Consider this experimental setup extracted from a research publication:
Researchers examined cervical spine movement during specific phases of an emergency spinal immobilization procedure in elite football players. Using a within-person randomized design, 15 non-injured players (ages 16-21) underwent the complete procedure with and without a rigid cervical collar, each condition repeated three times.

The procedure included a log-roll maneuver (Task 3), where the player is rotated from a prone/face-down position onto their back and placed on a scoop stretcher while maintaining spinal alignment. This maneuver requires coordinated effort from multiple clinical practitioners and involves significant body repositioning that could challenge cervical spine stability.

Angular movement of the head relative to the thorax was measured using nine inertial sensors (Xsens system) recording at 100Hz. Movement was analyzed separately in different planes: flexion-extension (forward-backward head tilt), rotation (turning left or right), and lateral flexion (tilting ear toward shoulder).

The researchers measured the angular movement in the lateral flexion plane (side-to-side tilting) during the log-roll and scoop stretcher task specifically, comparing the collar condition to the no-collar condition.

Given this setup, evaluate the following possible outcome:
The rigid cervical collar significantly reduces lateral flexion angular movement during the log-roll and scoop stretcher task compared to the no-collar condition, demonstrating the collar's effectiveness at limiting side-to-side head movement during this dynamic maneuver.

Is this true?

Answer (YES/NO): NO